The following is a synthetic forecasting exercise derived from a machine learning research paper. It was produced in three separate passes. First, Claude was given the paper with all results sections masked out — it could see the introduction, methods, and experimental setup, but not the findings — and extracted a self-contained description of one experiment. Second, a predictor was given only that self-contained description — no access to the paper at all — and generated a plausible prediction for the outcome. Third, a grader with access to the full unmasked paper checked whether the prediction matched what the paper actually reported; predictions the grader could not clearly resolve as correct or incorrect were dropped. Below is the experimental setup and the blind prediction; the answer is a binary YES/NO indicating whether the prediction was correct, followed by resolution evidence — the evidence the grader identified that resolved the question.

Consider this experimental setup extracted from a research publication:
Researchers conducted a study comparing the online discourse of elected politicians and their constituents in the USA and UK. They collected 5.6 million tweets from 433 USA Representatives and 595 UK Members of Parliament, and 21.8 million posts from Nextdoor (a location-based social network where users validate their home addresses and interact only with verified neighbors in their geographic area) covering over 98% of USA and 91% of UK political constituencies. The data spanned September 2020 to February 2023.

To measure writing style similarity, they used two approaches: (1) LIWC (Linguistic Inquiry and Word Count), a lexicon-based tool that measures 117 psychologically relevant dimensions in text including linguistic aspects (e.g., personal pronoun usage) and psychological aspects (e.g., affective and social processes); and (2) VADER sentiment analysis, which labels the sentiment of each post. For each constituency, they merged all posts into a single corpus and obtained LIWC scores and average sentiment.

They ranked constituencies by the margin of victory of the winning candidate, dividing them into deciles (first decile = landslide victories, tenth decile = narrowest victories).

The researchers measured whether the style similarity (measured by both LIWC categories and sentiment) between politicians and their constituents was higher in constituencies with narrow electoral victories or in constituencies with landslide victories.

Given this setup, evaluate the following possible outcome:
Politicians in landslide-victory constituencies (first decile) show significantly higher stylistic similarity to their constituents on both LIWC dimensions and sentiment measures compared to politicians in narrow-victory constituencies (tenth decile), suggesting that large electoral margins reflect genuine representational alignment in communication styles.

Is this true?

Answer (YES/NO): NO